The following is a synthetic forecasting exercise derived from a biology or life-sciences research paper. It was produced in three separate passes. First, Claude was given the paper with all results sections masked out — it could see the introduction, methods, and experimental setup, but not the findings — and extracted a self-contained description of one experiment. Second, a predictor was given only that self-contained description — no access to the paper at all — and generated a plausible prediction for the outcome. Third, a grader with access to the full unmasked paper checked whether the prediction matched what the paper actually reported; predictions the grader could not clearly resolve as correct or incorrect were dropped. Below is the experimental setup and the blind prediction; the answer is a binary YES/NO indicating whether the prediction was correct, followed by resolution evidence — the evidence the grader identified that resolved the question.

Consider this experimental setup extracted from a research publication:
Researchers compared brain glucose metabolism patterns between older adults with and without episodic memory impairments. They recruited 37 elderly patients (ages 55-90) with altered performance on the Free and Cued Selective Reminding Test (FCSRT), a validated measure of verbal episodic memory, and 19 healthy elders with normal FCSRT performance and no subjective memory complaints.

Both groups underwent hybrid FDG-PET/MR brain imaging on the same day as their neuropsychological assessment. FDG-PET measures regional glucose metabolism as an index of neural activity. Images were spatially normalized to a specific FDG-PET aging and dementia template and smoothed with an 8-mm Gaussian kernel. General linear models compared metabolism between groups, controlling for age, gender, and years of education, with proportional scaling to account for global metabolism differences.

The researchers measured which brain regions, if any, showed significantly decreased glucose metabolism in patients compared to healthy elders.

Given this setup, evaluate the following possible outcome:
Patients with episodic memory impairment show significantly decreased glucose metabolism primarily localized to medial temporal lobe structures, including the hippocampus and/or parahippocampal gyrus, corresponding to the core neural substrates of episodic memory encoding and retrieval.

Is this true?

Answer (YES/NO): NO